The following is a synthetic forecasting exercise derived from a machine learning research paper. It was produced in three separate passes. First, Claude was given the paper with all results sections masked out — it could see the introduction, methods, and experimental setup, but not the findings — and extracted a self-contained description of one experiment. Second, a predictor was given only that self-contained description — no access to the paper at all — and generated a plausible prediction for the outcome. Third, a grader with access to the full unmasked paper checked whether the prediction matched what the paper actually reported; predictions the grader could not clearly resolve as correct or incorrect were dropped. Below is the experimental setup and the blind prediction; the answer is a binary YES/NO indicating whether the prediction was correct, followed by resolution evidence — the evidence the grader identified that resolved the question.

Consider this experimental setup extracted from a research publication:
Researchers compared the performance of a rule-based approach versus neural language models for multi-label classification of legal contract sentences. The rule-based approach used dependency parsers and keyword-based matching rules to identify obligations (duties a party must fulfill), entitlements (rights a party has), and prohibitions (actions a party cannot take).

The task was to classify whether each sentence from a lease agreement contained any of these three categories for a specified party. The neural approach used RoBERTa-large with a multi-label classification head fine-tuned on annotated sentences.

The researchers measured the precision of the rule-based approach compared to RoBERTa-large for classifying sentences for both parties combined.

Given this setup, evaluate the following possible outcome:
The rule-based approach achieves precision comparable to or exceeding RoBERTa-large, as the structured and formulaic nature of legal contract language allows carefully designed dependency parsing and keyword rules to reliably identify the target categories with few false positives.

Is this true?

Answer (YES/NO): YES